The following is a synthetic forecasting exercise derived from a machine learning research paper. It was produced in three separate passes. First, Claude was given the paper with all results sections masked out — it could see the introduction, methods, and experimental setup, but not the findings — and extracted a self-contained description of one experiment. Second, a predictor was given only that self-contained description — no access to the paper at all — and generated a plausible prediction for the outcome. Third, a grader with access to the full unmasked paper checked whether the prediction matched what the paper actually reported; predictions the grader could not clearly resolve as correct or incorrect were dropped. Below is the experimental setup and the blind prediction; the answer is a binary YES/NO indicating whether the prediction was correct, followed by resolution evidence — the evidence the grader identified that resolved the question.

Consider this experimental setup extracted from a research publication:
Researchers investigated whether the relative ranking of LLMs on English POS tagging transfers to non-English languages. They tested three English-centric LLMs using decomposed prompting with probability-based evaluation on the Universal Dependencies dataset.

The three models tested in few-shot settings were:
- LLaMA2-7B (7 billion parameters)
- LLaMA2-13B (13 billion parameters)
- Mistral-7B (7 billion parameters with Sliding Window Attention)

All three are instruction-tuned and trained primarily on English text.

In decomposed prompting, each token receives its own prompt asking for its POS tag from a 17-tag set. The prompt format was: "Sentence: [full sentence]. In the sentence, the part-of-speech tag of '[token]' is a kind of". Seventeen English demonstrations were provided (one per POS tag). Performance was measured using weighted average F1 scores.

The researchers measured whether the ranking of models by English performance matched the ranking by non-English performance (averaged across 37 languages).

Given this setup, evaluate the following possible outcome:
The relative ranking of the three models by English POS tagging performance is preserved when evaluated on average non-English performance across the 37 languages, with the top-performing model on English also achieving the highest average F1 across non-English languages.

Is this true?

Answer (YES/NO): YES